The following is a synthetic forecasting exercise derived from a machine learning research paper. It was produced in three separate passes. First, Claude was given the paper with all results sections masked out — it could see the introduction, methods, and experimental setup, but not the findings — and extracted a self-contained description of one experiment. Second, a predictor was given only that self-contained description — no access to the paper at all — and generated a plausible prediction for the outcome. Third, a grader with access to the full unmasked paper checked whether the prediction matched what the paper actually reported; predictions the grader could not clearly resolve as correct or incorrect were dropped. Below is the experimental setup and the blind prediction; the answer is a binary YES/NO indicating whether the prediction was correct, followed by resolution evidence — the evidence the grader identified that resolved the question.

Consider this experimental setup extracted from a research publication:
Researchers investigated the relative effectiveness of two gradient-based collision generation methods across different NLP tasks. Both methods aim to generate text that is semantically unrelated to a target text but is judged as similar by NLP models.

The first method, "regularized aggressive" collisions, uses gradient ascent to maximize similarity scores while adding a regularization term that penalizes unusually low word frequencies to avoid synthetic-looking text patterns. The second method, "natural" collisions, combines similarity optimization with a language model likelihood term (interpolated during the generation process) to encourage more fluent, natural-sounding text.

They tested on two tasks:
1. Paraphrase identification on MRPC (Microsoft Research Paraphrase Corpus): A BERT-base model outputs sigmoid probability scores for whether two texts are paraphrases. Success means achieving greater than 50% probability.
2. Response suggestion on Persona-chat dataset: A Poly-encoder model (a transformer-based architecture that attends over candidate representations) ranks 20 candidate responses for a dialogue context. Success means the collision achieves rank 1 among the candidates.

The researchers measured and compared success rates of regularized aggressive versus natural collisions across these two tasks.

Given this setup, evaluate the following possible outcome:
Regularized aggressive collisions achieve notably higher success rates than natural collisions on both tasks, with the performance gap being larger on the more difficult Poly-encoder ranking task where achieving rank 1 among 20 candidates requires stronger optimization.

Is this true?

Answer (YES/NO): NO